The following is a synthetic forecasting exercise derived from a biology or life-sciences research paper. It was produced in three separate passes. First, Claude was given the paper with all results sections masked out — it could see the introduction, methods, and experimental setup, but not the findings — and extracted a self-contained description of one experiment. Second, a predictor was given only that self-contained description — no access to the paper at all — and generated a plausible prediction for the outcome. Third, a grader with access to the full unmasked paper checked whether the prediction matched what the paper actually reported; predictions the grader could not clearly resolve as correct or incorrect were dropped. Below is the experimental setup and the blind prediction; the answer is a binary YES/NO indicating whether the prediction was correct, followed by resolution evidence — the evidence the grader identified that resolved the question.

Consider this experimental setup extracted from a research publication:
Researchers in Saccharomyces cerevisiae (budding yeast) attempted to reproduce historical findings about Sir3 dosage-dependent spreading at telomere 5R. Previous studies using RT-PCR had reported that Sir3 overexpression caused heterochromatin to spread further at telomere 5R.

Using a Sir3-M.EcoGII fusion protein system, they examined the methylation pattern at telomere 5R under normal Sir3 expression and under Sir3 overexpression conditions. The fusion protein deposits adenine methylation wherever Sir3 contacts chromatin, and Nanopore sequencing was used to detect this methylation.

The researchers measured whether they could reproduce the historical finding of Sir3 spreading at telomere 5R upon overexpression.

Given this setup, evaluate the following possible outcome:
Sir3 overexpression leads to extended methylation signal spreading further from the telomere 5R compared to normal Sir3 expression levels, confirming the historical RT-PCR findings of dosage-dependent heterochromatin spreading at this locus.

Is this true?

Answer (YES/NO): NO